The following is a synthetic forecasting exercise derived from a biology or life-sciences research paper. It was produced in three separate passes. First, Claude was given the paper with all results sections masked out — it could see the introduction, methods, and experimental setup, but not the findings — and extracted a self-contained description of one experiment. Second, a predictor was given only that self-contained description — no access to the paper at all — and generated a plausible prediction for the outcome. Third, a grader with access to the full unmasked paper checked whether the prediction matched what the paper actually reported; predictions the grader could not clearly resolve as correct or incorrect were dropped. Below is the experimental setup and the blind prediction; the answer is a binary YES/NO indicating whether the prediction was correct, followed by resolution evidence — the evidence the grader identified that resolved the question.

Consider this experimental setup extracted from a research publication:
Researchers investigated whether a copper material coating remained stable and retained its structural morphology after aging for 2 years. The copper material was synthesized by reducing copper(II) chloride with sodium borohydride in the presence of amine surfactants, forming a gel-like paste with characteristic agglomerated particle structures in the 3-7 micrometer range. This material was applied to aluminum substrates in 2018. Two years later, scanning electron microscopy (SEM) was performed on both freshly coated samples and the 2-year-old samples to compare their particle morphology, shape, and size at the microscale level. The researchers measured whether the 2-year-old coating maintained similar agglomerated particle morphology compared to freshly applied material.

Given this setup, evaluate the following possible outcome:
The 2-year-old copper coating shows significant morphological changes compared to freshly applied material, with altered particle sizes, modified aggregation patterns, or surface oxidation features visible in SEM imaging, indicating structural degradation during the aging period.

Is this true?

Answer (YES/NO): NO